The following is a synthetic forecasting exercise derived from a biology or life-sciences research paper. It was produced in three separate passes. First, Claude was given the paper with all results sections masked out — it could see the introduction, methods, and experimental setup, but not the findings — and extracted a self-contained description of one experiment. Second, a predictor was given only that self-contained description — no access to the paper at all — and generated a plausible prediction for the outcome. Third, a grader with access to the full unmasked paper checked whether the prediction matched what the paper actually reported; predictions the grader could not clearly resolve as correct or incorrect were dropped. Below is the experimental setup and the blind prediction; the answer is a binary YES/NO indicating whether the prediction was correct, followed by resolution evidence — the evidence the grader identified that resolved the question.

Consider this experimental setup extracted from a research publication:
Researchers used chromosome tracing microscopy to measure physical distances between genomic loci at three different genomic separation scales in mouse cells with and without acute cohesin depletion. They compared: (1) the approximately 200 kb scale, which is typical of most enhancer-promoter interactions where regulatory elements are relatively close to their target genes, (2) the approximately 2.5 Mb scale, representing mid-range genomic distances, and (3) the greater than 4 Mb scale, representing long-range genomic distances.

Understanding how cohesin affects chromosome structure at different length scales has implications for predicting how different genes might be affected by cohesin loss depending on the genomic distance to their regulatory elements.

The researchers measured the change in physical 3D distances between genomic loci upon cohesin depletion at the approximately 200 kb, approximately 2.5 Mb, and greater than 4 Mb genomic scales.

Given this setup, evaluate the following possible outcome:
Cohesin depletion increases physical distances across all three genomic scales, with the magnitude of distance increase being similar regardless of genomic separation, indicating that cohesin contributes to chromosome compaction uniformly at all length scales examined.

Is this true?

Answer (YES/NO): NO